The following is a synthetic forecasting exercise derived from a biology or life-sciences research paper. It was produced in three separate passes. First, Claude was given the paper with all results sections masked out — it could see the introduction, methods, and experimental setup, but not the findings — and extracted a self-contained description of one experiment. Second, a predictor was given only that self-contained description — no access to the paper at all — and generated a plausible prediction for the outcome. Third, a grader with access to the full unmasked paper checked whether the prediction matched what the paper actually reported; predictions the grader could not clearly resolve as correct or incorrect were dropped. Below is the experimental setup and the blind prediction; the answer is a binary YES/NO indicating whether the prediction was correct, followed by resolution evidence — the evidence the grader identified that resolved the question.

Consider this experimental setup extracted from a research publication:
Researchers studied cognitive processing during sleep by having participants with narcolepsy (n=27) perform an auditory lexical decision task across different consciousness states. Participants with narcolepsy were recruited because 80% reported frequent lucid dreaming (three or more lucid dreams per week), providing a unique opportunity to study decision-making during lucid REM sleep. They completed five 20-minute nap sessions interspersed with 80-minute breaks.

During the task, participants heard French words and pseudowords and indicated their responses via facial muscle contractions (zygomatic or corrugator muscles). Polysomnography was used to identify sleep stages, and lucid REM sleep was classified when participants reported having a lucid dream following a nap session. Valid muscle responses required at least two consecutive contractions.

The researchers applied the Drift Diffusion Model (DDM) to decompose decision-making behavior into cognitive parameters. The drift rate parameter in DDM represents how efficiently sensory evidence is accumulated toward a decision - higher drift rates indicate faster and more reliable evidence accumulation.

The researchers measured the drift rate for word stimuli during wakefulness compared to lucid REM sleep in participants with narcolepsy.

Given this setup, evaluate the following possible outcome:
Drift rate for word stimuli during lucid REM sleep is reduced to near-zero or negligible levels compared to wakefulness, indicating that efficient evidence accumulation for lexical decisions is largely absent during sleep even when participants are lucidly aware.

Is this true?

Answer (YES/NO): NO